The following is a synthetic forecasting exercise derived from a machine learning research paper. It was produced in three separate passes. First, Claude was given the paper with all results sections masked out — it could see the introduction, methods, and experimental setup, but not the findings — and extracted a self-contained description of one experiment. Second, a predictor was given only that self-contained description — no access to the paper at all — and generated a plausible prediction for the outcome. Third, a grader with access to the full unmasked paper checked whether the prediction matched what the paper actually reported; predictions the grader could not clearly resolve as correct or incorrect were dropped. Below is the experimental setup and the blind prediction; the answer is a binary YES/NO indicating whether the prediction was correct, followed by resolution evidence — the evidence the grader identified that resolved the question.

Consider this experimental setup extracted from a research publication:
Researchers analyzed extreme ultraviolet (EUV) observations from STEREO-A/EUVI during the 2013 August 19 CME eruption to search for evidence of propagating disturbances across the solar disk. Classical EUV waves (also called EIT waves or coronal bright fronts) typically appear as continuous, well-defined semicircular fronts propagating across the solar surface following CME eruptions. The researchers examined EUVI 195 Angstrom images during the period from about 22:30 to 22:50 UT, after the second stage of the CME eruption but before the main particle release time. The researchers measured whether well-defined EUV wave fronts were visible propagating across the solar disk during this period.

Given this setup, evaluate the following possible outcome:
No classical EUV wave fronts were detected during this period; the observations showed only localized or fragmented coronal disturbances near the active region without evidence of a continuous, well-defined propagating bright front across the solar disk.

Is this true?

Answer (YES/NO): NO